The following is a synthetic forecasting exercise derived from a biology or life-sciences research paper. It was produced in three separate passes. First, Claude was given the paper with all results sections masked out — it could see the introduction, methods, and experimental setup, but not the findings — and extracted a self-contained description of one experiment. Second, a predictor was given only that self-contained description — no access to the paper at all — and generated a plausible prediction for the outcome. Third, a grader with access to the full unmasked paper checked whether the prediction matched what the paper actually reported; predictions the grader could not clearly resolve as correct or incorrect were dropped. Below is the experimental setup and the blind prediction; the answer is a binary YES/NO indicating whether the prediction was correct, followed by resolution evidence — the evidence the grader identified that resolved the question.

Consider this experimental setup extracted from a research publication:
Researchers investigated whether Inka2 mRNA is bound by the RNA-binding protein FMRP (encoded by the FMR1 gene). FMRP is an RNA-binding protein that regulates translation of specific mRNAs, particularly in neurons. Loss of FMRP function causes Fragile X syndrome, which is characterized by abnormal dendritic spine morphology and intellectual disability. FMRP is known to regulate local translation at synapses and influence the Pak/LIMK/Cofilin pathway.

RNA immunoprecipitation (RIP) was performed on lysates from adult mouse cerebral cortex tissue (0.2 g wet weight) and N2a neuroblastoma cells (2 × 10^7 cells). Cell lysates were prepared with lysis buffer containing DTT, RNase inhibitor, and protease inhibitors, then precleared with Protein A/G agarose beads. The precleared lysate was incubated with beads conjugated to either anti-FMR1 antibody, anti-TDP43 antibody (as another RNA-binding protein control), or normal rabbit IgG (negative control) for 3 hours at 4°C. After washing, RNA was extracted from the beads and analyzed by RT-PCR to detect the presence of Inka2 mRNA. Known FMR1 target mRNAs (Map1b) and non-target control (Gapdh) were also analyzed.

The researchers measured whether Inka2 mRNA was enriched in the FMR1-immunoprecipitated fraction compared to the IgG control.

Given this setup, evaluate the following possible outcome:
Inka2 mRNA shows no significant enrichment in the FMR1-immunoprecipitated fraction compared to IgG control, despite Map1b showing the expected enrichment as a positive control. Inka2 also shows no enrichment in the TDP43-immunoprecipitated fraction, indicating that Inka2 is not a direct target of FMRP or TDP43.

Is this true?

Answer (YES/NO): NO